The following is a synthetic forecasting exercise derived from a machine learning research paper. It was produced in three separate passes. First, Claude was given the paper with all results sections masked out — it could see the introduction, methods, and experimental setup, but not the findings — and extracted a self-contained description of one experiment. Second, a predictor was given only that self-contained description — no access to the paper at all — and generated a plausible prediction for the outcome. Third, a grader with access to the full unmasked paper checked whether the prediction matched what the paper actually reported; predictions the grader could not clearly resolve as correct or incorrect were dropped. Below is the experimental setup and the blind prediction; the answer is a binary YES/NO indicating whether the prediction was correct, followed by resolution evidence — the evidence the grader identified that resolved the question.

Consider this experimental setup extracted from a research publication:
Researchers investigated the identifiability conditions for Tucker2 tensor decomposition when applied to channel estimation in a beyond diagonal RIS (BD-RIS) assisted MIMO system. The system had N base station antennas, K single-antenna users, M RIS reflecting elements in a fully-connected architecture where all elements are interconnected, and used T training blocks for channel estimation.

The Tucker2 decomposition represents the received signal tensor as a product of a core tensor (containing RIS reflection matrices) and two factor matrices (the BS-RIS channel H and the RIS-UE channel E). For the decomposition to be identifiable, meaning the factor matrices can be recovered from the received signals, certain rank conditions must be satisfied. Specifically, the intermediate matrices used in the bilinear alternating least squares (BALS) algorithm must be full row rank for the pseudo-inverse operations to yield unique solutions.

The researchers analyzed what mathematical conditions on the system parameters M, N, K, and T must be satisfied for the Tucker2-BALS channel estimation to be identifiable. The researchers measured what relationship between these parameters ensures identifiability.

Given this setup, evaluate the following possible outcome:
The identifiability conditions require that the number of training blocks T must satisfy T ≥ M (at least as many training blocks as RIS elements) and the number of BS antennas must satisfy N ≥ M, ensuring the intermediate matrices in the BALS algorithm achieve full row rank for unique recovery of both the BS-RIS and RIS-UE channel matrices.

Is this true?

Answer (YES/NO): NO